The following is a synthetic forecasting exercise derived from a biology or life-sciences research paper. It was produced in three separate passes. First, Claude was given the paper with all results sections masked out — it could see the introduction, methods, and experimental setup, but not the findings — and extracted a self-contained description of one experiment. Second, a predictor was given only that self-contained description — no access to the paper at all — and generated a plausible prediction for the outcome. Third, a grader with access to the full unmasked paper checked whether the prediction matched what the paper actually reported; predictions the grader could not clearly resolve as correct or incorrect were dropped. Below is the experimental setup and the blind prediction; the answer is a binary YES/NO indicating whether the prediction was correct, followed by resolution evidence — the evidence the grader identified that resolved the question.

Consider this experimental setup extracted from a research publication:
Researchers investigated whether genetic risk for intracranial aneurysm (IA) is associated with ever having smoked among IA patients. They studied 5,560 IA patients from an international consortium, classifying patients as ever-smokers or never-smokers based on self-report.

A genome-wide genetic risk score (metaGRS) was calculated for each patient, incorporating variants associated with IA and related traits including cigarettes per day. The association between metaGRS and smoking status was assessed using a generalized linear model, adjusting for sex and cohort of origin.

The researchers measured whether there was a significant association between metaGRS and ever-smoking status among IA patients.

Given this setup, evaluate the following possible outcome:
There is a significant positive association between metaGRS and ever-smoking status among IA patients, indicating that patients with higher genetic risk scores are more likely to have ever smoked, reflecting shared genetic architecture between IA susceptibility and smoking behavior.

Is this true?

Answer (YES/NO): YES